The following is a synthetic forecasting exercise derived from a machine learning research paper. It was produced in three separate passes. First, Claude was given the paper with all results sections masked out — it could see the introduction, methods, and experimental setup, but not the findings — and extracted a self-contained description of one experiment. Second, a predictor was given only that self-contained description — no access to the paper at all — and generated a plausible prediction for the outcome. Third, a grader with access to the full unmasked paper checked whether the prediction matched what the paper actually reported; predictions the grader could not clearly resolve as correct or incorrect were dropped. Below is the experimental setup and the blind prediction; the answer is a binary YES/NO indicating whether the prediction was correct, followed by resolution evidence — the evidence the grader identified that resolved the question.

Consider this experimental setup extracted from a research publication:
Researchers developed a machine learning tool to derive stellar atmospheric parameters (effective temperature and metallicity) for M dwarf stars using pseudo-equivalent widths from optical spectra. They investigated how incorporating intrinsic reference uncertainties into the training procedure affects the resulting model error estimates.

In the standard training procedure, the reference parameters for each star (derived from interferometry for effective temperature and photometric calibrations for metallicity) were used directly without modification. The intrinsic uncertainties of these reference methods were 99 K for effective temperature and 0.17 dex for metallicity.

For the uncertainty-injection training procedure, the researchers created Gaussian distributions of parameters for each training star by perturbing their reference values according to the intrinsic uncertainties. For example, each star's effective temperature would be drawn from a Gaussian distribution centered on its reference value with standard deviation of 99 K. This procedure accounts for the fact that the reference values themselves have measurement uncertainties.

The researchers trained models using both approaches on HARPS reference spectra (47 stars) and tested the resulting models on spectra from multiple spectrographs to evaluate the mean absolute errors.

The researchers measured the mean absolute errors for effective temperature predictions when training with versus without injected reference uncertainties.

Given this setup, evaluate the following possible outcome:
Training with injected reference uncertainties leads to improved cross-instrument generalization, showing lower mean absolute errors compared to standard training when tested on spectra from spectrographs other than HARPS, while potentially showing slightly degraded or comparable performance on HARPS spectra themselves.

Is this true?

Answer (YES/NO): NO